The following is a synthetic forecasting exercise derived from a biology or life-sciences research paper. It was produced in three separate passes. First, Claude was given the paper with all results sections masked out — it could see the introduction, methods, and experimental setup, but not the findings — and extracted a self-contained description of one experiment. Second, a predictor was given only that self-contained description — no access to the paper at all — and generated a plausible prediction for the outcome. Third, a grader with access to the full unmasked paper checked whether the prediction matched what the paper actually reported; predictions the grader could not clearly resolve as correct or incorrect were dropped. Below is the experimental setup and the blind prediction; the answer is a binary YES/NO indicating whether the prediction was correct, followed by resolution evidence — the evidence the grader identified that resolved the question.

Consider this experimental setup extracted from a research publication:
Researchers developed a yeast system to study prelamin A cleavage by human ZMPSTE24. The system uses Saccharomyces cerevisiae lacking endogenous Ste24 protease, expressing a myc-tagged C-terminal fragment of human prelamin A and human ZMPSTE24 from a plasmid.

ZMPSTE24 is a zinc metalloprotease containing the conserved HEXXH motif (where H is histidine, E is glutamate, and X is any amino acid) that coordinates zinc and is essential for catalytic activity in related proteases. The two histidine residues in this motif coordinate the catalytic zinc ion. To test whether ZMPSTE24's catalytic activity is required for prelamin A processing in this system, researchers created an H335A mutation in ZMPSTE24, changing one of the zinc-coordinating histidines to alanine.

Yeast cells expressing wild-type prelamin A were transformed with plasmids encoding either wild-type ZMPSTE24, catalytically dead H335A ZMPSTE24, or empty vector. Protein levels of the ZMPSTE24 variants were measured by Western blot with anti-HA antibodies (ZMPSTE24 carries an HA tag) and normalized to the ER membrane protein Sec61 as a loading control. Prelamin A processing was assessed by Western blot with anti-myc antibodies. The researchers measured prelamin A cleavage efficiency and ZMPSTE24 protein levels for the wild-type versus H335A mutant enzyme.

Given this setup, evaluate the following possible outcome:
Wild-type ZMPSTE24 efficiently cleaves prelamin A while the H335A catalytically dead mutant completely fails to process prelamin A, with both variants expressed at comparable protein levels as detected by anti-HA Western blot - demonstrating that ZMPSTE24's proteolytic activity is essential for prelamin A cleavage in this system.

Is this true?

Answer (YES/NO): YES